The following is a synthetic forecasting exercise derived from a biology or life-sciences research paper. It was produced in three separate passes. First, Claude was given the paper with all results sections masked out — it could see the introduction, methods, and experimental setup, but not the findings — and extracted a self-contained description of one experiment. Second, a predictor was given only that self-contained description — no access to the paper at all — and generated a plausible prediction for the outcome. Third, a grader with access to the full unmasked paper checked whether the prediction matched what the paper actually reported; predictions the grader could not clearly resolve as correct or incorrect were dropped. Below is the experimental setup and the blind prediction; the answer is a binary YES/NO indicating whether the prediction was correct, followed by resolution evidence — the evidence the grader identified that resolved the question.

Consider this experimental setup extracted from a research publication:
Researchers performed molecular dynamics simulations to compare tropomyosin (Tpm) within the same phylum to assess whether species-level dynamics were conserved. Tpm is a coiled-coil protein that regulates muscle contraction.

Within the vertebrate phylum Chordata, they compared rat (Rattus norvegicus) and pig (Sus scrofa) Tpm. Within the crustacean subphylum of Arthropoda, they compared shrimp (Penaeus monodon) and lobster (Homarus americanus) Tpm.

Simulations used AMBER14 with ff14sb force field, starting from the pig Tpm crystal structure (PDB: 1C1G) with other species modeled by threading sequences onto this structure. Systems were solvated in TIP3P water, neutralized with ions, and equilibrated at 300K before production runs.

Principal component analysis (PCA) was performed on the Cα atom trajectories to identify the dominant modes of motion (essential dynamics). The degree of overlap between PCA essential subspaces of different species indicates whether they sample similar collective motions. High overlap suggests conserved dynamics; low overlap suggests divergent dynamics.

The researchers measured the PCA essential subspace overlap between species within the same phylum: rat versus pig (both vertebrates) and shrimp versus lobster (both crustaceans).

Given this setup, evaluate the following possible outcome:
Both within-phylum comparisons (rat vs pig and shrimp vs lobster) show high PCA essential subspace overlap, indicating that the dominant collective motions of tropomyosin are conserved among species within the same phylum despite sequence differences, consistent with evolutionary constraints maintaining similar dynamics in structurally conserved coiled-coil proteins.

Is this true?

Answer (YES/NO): YES